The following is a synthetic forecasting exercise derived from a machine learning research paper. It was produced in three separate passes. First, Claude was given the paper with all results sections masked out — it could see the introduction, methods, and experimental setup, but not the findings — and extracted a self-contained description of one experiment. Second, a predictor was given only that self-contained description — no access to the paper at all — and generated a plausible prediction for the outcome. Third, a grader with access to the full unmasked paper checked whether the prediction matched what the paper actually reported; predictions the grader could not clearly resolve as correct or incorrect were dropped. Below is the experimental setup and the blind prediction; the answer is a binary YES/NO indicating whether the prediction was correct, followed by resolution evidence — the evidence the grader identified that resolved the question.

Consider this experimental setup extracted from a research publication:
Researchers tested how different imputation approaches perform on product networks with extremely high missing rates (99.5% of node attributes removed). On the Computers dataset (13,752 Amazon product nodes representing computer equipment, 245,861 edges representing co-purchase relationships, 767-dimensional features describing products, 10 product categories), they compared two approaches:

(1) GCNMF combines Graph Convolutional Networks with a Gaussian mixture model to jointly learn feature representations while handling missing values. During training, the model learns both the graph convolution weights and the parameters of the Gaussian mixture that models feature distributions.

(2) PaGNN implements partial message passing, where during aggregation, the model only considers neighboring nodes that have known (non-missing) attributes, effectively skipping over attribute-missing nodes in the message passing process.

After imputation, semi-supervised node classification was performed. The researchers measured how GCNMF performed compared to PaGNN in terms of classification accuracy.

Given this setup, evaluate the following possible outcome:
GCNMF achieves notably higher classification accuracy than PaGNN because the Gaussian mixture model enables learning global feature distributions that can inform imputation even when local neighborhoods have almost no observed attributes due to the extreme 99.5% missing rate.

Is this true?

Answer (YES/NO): NO